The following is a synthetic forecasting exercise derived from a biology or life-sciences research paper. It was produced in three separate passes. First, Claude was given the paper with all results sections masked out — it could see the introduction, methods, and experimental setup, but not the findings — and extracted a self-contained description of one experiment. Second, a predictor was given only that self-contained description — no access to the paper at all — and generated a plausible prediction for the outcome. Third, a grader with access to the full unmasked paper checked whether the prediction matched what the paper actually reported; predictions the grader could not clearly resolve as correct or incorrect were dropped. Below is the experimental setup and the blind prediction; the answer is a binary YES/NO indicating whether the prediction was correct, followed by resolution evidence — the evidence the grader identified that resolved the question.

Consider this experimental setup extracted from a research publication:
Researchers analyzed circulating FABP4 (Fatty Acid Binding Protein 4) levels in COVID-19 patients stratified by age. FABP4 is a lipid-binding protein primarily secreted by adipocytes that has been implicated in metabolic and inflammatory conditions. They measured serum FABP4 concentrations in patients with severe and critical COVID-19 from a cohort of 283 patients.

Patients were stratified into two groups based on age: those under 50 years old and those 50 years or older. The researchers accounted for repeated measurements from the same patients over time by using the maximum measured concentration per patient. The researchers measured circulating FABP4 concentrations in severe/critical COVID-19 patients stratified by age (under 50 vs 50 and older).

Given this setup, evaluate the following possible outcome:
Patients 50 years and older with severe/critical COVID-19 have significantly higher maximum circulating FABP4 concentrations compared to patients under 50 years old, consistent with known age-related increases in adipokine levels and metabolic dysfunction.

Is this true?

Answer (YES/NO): YES